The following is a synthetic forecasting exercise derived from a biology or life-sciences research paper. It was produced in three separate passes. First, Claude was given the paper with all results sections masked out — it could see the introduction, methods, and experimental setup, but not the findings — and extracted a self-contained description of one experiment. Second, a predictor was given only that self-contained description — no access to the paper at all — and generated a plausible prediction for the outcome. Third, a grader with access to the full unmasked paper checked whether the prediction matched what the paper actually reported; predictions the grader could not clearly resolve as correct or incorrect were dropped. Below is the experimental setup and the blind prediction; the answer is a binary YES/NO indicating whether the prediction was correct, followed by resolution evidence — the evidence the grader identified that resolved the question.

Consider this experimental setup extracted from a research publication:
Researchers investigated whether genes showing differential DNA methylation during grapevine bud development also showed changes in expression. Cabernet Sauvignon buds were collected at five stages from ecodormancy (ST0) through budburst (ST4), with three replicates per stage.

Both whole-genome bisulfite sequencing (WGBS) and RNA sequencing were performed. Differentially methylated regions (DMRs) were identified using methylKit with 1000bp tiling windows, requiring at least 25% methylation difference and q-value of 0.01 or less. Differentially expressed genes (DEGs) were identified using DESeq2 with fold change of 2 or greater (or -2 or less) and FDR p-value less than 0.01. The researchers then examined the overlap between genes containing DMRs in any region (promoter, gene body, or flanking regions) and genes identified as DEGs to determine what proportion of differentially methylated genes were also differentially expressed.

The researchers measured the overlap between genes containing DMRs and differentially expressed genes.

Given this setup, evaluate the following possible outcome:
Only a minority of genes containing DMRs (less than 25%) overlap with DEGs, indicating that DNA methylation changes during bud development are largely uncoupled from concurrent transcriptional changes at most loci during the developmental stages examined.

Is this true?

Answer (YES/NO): YES